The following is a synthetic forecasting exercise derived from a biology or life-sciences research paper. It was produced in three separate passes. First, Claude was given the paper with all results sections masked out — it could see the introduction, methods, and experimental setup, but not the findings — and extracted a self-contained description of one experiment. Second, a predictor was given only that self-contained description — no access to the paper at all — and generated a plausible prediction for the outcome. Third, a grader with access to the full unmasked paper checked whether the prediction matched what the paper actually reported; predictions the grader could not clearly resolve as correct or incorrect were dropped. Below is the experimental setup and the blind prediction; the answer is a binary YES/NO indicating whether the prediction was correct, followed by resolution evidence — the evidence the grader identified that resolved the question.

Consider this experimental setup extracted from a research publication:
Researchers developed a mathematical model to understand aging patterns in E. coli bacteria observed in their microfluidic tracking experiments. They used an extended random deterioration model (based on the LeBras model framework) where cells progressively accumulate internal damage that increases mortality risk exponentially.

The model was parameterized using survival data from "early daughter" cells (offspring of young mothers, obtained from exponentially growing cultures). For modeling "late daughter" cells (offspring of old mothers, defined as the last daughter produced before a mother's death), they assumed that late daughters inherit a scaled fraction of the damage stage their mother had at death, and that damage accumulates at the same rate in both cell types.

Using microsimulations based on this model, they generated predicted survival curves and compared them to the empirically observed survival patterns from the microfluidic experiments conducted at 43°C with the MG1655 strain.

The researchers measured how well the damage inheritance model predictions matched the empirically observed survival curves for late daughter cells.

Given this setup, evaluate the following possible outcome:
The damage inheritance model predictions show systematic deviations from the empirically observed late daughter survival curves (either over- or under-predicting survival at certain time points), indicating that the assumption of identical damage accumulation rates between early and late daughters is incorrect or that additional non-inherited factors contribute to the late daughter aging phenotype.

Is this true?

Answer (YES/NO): NO